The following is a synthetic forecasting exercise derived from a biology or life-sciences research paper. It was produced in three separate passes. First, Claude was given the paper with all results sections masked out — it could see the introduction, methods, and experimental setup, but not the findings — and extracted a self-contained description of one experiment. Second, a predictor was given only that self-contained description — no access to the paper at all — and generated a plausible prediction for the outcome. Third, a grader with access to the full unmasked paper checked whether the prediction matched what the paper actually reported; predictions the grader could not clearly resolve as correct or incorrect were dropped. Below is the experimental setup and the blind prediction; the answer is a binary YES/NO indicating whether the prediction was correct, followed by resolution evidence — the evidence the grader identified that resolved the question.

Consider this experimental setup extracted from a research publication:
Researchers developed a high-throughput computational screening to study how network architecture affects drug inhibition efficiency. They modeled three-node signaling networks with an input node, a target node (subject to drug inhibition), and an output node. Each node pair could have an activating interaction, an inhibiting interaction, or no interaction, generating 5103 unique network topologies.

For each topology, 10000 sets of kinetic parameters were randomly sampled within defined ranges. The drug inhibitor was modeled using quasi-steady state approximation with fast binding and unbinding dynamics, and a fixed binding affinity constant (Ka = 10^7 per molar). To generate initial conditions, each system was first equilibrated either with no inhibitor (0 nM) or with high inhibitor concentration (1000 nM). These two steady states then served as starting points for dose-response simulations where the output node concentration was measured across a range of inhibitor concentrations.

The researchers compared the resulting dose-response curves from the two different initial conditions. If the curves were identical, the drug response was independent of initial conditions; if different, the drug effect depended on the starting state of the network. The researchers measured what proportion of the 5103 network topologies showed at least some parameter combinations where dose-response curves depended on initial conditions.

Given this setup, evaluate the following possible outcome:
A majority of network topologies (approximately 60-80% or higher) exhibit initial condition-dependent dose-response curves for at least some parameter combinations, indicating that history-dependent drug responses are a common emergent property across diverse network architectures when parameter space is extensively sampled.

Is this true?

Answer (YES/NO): YES